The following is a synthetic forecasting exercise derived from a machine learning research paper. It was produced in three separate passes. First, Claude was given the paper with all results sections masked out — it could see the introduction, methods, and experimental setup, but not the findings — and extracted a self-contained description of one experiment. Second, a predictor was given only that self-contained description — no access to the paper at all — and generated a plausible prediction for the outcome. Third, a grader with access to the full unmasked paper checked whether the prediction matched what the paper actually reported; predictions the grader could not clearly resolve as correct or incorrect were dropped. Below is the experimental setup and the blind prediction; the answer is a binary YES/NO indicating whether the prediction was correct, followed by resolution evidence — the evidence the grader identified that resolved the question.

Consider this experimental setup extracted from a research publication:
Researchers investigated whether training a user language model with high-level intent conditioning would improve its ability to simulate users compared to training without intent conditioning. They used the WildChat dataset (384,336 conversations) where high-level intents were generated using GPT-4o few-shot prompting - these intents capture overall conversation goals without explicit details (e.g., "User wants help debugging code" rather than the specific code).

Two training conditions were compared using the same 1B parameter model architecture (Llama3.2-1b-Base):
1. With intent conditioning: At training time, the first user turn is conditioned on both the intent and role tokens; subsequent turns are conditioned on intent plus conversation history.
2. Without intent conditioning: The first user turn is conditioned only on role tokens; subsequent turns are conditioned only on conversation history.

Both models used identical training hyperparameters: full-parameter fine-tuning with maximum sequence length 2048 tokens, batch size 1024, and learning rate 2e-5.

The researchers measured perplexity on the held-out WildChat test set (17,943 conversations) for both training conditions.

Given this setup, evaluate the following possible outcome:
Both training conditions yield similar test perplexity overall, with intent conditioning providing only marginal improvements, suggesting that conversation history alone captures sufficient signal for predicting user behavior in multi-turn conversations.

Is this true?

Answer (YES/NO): NO